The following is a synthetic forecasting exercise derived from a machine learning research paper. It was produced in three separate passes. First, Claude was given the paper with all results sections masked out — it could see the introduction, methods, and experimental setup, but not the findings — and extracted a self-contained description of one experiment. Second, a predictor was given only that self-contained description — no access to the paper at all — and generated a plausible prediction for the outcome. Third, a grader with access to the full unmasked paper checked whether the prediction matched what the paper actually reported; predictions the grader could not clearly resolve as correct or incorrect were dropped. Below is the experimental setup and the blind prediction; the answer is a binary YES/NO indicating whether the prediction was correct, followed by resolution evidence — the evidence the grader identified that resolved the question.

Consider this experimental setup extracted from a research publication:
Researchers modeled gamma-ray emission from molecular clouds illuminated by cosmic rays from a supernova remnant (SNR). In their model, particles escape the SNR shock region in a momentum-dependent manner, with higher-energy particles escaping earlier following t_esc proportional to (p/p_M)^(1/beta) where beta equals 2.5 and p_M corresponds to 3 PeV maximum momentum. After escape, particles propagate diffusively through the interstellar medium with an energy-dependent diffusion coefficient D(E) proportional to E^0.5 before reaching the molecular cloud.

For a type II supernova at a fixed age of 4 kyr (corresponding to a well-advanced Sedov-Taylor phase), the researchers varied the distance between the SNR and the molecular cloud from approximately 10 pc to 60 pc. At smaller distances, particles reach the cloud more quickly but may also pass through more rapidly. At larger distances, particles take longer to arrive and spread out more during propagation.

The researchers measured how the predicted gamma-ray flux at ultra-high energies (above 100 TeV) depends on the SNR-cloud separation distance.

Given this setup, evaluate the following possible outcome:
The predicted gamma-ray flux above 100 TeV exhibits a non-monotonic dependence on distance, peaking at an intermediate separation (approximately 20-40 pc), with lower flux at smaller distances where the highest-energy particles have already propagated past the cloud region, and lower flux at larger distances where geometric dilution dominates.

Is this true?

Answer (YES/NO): NO